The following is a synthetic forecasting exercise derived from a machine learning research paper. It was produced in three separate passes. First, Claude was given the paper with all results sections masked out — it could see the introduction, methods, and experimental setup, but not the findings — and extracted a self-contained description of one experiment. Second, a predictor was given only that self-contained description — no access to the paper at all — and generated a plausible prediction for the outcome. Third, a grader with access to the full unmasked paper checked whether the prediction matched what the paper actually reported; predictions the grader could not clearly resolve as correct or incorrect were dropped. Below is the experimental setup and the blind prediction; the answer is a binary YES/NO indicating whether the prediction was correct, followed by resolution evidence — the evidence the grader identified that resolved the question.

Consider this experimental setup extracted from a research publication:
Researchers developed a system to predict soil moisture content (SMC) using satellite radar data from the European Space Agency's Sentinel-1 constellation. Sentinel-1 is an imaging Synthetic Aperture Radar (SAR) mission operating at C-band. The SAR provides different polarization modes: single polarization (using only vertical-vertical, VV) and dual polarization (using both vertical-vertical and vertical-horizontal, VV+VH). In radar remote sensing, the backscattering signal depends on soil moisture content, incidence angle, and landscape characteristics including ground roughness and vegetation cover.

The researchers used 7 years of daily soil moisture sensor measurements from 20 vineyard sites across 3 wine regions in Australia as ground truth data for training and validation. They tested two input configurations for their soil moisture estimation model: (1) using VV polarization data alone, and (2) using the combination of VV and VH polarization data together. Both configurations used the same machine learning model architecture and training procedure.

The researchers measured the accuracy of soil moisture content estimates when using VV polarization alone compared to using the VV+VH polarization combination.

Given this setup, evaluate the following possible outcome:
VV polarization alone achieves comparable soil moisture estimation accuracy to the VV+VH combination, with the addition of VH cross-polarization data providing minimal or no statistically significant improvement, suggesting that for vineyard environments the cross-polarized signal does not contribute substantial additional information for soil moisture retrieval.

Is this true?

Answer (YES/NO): YES